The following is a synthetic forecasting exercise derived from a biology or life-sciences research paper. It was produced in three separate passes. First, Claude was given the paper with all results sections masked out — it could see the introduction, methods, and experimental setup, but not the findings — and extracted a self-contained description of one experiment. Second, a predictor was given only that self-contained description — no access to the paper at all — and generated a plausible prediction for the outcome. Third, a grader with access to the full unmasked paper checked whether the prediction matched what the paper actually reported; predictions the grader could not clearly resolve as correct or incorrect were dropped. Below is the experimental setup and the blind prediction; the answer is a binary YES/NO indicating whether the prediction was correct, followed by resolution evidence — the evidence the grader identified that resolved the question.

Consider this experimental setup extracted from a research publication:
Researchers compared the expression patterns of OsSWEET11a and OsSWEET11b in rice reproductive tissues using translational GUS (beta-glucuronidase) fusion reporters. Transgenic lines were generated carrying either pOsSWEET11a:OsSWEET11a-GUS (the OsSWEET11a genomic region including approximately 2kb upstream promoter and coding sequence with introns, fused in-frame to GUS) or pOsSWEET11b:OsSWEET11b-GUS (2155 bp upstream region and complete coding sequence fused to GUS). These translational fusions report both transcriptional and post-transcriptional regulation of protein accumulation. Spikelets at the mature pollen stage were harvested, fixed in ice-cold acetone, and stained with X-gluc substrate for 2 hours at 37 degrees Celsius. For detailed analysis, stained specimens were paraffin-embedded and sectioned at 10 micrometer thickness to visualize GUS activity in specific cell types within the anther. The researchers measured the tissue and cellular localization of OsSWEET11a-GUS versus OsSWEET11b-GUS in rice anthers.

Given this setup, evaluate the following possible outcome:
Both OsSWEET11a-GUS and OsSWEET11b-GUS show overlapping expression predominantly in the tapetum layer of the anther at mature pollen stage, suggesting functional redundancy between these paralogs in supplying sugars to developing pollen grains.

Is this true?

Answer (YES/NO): NO